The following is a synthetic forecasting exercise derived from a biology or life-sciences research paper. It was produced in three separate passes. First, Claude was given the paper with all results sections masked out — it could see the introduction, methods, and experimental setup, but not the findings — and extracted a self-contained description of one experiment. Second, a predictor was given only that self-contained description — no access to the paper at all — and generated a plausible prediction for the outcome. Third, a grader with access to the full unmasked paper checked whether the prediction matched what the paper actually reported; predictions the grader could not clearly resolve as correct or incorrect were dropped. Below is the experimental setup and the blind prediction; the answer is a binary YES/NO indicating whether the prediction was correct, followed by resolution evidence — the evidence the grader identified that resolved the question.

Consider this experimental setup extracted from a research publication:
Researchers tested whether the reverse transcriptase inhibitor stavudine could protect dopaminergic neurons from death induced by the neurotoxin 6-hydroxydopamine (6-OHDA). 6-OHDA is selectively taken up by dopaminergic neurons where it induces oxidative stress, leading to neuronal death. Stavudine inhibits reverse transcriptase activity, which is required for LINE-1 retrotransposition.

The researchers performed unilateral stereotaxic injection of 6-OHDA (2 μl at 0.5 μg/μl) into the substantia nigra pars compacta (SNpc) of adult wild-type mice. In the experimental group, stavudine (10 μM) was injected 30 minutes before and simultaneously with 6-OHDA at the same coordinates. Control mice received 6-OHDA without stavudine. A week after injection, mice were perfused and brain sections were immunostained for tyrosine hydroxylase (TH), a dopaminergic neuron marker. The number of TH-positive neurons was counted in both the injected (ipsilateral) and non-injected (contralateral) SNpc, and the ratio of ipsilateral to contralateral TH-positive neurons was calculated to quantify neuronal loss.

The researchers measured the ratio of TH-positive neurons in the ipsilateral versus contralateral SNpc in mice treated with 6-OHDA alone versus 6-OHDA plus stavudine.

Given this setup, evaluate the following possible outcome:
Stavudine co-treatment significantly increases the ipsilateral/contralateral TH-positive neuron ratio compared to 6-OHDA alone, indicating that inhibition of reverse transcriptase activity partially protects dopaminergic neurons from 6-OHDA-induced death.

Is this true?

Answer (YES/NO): YES